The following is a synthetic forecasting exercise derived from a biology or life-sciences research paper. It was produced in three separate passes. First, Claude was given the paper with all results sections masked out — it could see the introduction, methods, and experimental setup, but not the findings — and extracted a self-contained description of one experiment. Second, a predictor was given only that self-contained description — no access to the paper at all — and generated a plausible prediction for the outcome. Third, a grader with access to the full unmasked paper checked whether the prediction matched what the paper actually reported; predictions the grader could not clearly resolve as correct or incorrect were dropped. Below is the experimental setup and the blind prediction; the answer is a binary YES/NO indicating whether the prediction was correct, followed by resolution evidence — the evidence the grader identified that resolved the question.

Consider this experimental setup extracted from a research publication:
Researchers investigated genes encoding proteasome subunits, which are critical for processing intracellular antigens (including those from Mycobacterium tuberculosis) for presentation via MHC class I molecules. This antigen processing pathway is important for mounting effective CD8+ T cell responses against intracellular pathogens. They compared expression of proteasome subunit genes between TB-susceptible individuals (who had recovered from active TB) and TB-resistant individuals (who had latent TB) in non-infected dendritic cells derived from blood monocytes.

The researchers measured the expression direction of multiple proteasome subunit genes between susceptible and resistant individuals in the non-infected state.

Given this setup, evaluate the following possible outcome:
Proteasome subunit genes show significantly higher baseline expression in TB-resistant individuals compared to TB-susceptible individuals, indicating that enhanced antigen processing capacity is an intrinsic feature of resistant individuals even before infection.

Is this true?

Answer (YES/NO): NO